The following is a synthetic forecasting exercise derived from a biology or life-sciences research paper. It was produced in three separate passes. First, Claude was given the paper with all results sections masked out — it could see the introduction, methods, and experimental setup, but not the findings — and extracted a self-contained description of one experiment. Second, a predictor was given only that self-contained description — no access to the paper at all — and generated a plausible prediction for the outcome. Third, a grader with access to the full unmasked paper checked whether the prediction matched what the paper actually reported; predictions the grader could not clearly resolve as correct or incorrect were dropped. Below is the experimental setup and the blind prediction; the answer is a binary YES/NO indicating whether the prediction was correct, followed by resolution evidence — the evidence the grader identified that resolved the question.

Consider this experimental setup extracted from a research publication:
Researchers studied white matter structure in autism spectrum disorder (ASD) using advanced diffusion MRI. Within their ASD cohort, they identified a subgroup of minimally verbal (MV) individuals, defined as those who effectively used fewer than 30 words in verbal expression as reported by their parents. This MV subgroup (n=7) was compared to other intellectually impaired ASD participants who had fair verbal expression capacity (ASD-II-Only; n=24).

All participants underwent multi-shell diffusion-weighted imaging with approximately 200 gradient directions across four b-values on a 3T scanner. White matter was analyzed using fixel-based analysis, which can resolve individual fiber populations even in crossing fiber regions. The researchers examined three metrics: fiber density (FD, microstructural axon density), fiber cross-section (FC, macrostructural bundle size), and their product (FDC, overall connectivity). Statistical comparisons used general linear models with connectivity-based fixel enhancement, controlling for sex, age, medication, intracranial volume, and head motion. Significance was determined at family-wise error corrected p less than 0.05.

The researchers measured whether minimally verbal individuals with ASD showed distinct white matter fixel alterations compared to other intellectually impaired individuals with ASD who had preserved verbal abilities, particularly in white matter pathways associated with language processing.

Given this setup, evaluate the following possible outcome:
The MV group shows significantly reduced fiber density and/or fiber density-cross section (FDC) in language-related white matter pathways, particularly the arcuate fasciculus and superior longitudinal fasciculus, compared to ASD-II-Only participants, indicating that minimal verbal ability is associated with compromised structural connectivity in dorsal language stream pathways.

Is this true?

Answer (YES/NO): NO